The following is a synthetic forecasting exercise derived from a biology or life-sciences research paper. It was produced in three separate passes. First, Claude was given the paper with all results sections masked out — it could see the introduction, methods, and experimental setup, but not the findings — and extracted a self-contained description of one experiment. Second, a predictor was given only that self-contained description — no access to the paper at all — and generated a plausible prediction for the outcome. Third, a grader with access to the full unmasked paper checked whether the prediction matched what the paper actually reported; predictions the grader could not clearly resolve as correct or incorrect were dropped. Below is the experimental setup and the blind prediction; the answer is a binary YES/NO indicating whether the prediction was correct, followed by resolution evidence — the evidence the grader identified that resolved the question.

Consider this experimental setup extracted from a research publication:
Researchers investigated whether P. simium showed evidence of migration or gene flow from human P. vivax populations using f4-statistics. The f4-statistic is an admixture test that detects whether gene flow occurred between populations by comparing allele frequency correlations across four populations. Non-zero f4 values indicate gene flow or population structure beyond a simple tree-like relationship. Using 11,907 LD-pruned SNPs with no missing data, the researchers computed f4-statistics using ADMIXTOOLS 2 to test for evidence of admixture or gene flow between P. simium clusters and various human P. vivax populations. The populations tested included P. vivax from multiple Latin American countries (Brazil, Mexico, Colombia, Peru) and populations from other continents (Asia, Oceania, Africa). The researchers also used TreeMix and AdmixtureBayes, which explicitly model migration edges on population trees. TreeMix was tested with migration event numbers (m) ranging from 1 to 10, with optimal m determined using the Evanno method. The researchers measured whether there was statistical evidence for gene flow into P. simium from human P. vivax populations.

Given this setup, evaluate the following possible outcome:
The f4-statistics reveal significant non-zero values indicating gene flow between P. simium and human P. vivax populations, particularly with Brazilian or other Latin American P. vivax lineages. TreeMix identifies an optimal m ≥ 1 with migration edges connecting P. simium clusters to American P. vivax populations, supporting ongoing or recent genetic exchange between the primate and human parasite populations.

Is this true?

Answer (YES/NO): NO